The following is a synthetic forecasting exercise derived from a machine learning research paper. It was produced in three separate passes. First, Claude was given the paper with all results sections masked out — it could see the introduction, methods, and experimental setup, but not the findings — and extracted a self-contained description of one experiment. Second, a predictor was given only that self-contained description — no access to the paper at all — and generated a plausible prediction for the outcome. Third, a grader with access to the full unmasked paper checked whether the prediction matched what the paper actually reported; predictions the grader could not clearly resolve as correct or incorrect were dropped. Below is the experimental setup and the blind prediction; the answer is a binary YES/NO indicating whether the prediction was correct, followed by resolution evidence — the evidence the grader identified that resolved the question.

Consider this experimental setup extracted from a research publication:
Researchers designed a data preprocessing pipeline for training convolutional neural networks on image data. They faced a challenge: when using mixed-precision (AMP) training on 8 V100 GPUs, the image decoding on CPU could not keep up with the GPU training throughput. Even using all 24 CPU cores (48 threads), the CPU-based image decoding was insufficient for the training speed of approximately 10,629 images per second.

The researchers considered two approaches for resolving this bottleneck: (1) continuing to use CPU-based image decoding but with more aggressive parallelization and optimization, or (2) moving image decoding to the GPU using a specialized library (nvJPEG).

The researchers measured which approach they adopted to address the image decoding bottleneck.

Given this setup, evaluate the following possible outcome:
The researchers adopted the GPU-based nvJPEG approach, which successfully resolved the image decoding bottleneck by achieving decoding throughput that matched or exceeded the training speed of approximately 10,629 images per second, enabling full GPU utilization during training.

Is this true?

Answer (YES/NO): YES